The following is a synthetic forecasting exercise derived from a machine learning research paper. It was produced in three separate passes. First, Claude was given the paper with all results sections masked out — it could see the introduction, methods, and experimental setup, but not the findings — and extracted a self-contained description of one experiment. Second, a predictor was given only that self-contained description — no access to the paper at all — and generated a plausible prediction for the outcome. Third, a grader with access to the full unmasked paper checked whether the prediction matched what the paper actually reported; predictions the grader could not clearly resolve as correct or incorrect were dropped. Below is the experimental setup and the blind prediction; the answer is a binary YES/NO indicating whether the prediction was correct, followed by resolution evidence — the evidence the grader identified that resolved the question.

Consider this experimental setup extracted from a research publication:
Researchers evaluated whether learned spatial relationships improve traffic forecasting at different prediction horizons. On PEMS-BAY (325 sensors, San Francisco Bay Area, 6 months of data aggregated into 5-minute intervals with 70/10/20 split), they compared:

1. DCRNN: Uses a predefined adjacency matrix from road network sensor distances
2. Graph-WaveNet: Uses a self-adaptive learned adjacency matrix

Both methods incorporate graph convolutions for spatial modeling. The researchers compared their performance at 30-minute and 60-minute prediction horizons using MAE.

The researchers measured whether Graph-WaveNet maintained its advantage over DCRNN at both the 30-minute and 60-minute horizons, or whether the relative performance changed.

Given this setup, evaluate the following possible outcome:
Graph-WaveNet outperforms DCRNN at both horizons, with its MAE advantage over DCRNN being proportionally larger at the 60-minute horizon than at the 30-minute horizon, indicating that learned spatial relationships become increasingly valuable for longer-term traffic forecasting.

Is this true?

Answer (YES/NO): NO